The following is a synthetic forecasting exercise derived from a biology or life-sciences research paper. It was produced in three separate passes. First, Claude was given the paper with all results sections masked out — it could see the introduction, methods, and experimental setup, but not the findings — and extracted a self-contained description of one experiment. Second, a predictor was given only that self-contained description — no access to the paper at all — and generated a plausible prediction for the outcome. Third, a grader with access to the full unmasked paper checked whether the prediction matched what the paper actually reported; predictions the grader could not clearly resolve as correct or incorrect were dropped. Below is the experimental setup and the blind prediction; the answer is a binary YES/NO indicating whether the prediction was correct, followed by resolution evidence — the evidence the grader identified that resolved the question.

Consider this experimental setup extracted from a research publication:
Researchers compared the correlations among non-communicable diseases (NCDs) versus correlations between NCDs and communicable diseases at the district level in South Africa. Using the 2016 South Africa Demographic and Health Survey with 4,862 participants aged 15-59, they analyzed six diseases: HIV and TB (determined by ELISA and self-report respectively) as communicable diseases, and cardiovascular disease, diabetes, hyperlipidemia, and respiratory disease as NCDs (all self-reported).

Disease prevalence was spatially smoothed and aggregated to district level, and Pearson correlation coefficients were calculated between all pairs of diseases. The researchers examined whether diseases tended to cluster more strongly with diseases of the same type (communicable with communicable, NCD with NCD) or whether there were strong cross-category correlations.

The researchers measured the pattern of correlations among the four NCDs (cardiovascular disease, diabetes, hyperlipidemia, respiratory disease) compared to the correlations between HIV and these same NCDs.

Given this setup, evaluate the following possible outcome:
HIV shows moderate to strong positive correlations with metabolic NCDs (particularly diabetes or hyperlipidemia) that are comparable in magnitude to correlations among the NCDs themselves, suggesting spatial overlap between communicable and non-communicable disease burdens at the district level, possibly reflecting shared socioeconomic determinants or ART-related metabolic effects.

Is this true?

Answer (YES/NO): NO